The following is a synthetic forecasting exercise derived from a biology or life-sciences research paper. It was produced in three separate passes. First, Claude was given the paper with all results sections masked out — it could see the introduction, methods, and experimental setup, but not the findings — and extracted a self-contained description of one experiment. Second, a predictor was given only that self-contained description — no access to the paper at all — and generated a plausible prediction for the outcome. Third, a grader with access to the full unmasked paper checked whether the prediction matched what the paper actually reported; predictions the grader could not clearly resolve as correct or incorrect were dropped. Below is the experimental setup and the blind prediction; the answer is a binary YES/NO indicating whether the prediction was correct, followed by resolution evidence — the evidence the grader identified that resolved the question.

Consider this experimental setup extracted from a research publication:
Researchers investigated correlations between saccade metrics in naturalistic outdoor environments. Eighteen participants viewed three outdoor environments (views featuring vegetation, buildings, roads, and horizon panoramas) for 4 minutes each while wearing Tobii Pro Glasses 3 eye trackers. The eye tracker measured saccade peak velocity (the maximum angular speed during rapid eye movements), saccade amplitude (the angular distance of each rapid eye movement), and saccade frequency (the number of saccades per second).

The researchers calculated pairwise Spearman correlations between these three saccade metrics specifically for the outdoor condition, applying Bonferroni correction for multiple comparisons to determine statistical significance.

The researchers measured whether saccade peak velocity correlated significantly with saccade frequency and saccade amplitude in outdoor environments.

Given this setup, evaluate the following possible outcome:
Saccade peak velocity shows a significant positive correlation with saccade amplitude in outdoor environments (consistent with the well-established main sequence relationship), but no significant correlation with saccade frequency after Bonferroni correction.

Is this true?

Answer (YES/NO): NO